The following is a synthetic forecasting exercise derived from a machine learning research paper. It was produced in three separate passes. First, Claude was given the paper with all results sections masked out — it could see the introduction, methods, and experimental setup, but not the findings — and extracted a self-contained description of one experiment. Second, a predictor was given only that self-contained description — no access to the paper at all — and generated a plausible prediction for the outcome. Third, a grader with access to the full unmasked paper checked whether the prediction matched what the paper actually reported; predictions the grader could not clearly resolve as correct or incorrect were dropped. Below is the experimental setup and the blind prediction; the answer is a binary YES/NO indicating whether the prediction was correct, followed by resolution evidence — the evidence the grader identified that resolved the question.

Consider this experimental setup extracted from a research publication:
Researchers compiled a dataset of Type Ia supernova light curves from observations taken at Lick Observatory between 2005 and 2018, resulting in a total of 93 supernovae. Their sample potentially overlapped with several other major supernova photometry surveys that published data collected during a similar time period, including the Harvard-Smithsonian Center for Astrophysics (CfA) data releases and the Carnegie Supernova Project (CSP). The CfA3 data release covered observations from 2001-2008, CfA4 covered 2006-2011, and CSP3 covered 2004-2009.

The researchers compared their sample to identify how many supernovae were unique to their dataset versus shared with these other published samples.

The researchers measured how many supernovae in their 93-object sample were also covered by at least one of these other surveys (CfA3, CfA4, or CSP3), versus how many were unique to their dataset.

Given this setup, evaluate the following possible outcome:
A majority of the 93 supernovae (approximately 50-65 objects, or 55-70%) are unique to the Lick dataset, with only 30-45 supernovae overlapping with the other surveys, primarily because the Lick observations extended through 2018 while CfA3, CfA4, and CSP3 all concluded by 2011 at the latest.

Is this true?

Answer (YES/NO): NO